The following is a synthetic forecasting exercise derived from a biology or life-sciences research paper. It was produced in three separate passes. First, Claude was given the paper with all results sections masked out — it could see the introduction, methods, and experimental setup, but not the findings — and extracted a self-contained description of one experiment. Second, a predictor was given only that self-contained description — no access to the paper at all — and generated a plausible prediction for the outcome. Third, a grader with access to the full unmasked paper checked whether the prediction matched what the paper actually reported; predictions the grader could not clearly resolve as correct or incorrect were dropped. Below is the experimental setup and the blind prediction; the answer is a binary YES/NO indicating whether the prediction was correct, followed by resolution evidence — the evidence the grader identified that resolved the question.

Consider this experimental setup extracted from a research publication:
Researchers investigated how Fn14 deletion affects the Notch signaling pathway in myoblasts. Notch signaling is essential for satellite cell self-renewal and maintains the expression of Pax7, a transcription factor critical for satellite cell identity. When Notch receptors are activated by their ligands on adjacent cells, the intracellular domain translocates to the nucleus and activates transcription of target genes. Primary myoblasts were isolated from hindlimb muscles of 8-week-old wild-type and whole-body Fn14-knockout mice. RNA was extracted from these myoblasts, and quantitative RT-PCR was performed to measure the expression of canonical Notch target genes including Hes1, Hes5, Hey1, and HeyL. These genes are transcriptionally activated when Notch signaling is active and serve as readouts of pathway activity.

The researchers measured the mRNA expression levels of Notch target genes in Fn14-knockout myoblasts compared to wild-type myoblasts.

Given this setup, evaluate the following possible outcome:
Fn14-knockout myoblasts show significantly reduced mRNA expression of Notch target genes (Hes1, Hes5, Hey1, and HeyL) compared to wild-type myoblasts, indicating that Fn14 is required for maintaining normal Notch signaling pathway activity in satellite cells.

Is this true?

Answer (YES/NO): NO